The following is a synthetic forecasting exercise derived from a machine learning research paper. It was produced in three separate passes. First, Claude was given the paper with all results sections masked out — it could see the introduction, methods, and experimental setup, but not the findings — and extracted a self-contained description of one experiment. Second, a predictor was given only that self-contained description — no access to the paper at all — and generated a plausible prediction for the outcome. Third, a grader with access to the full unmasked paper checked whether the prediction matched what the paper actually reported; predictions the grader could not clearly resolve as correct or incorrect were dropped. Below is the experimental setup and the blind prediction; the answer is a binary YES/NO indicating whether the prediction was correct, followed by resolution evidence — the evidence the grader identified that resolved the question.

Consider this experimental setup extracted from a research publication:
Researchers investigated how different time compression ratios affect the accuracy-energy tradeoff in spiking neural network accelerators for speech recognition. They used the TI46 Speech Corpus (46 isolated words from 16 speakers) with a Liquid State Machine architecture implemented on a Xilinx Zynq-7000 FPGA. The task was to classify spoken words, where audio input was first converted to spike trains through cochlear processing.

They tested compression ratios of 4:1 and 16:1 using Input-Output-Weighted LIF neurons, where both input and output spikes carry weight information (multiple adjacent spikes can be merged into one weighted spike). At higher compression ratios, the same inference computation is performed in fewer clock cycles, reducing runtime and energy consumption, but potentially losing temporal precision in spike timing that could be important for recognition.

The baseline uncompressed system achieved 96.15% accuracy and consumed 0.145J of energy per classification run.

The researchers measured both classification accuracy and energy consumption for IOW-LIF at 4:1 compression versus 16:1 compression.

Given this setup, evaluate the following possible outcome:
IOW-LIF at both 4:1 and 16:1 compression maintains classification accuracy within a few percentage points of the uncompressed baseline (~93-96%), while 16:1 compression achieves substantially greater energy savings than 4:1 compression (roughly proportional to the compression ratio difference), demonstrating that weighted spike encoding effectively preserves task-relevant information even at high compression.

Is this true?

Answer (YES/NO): NO